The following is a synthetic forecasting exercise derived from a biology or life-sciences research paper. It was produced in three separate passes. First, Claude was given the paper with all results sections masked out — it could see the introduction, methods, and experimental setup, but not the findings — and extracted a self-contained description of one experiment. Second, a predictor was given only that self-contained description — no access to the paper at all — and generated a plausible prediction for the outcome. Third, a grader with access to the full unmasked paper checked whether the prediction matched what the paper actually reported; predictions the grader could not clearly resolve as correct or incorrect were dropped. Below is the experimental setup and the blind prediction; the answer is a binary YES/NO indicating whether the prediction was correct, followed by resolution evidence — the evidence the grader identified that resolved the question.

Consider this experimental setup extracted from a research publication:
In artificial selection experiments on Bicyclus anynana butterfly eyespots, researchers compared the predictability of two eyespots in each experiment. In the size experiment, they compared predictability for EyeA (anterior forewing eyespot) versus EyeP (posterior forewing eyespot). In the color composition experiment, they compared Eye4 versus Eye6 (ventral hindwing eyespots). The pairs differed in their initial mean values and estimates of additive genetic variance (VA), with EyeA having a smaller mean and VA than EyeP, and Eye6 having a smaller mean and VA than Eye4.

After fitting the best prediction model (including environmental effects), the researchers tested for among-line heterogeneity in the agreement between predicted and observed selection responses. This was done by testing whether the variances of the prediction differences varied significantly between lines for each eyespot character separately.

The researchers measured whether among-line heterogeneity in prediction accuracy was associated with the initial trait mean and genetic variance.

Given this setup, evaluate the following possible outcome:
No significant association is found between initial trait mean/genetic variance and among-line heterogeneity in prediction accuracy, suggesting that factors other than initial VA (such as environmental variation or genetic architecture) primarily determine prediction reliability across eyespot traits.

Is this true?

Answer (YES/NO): NO